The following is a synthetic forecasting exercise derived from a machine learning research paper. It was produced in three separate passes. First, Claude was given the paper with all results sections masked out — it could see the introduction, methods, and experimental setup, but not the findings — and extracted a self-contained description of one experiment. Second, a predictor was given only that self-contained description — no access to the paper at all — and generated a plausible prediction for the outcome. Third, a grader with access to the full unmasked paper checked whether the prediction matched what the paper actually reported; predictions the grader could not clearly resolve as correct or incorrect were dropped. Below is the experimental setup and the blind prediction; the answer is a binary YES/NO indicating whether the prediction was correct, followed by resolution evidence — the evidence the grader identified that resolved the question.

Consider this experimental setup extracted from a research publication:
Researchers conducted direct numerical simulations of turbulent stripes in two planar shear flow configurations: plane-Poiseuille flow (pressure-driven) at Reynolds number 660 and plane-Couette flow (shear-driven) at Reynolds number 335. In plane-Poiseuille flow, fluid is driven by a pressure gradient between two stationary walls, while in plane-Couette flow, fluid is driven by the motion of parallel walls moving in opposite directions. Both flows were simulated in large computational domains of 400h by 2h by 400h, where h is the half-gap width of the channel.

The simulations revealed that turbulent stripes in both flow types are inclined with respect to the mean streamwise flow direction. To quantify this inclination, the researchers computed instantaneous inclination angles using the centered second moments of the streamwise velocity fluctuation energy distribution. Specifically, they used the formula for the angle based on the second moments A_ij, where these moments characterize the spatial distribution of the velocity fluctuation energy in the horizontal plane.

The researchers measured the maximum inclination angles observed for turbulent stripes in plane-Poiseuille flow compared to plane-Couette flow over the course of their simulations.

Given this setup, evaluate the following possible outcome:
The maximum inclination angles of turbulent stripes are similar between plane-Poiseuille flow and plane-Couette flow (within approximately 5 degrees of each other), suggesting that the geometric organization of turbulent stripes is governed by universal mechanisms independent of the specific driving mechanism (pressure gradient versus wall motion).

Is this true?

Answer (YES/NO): YES